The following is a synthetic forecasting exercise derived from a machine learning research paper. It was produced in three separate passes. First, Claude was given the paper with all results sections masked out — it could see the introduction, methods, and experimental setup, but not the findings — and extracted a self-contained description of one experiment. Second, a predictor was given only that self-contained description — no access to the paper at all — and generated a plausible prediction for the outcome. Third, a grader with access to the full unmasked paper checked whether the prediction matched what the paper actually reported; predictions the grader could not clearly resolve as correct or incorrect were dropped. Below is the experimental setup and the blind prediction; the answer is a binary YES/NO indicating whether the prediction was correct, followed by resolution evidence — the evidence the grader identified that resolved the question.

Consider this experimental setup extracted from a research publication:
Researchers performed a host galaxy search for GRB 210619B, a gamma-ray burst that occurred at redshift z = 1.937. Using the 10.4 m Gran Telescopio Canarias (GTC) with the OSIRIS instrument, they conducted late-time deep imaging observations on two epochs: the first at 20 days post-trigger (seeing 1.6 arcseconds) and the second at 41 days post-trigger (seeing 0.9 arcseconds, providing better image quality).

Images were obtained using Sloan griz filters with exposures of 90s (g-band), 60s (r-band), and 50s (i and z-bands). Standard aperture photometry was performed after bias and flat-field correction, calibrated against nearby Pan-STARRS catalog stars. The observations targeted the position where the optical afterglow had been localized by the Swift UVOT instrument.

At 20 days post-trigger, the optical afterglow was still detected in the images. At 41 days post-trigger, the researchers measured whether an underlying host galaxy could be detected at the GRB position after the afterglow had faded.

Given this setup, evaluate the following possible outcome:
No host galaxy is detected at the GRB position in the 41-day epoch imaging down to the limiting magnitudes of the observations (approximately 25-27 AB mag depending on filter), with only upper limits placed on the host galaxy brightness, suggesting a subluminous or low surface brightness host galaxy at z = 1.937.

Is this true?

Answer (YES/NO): YES